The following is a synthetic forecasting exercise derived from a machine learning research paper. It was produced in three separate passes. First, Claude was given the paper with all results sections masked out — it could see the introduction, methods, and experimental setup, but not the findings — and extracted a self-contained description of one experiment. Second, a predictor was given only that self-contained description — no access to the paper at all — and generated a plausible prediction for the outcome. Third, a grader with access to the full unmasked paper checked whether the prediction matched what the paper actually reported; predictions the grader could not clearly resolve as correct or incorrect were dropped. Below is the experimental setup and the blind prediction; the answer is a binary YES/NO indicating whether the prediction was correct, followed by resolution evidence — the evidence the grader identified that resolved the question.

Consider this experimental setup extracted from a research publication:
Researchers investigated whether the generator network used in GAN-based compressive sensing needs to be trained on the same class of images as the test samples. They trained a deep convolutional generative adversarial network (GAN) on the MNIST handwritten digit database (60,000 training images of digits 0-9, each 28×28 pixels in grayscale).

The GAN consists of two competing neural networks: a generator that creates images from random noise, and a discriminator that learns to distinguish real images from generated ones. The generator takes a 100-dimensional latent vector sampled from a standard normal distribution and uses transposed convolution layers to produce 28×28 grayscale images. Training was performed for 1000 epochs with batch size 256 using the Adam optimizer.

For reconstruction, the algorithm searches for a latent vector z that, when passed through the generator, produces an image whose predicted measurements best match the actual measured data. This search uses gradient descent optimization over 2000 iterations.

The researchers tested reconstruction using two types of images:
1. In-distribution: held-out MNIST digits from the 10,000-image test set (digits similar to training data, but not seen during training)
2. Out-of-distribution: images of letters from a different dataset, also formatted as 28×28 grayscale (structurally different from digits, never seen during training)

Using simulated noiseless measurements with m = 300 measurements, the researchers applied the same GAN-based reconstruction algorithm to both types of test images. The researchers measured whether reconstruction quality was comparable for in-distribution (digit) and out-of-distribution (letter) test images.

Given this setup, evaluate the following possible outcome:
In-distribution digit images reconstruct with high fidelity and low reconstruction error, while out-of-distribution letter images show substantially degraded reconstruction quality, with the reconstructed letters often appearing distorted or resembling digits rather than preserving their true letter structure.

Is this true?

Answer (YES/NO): NO